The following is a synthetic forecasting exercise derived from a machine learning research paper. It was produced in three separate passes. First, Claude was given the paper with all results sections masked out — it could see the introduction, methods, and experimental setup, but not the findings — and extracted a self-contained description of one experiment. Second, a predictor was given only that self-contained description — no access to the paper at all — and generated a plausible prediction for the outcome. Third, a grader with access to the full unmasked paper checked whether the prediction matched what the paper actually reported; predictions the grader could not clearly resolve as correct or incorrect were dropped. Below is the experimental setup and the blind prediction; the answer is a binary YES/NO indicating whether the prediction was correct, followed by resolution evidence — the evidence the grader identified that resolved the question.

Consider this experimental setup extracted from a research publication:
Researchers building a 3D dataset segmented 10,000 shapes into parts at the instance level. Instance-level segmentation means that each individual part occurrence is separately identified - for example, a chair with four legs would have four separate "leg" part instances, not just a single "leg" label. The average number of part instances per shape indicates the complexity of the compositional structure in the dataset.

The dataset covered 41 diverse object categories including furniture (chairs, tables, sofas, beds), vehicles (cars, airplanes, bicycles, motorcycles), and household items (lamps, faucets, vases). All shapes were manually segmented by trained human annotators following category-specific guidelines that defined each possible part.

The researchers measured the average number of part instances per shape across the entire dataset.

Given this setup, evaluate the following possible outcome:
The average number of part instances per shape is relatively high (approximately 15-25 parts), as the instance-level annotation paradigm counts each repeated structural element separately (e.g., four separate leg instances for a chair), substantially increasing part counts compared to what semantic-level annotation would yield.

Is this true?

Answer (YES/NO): NO